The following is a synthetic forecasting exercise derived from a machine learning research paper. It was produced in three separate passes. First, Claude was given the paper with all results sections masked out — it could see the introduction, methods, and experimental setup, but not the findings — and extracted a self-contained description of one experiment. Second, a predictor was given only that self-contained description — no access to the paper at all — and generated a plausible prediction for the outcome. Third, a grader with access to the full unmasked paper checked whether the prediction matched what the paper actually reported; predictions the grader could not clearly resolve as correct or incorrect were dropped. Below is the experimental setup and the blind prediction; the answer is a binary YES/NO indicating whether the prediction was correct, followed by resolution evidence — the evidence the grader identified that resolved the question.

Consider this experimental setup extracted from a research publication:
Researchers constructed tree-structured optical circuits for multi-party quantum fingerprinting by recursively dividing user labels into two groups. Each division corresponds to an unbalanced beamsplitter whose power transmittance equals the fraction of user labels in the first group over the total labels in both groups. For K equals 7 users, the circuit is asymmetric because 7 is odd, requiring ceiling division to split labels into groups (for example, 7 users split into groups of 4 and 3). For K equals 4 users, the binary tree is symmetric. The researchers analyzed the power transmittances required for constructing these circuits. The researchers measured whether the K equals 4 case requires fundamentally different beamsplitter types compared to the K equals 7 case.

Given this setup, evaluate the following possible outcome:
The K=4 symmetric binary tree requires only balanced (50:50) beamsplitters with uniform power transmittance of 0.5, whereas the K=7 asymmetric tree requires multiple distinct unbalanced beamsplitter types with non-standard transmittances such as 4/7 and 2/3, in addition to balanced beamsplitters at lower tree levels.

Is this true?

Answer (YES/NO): YES